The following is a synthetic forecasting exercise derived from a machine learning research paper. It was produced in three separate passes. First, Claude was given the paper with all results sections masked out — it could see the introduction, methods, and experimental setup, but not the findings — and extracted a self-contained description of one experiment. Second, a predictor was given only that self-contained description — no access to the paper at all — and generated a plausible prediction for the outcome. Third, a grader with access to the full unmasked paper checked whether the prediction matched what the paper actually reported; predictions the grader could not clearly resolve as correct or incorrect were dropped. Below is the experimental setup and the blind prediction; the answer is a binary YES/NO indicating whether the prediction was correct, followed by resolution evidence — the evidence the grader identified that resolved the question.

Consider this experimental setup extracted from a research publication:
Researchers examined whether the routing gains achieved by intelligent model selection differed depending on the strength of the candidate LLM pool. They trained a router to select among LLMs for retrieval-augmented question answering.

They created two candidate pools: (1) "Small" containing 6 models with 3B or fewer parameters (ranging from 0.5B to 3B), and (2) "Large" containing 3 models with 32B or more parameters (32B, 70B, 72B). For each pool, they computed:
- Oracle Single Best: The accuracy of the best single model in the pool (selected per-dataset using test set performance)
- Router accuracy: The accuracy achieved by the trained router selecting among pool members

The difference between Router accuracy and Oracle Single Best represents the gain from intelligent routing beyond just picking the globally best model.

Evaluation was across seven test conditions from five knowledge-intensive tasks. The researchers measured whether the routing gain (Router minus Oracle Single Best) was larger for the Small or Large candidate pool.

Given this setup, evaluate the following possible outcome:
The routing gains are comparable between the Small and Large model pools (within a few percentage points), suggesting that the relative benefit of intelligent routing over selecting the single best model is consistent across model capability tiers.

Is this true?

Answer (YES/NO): NO